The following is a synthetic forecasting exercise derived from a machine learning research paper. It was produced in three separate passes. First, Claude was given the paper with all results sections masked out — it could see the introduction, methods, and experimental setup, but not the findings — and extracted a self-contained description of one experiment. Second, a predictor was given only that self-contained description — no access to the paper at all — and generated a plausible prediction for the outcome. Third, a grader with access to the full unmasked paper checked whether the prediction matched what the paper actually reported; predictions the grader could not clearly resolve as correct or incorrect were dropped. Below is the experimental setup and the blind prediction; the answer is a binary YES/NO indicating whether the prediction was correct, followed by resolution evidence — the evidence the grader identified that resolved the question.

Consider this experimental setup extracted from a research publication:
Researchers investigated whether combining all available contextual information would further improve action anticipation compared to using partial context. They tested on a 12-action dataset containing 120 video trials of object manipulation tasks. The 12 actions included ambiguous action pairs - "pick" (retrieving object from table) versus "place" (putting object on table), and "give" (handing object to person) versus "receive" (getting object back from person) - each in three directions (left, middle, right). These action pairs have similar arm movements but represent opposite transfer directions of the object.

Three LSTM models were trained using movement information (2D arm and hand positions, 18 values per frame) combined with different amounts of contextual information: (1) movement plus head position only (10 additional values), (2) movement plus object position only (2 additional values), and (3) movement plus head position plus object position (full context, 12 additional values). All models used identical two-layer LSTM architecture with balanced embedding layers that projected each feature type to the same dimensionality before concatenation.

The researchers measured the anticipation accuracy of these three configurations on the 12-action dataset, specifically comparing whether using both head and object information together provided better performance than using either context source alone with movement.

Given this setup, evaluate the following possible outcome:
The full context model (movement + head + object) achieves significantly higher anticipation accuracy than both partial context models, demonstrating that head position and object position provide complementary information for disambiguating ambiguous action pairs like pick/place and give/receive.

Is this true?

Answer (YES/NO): YES